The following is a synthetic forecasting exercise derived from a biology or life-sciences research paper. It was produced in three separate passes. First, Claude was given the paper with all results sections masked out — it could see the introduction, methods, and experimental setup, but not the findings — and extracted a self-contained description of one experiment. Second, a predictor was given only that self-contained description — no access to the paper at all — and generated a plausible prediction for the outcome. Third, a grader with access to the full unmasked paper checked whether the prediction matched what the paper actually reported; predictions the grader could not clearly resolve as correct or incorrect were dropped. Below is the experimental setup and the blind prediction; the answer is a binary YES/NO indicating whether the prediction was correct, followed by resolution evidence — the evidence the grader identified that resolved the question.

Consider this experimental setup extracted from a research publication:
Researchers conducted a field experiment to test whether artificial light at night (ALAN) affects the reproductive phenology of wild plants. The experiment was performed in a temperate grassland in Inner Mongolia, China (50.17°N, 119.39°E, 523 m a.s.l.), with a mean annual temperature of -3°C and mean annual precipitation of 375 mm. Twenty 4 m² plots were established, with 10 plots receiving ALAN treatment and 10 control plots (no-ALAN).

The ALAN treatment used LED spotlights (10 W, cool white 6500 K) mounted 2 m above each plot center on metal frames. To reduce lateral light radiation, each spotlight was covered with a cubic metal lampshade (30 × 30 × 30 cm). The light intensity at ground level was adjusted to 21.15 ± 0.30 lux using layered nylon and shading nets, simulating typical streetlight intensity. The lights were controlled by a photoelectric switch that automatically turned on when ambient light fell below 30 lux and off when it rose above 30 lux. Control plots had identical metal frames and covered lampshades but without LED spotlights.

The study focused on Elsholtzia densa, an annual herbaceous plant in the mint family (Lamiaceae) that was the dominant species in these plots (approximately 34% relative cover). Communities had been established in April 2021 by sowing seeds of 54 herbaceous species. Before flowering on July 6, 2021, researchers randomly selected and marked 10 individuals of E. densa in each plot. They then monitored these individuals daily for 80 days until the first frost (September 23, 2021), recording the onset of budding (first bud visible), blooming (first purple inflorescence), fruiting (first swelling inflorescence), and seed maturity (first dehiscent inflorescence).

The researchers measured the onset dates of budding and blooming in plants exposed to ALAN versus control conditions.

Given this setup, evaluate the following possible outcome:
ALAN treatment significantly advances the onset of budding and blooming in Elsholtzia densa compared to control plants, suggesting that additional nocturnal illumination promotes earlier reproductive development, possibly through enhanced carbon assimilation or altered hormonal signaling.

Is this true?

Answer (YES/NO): YES